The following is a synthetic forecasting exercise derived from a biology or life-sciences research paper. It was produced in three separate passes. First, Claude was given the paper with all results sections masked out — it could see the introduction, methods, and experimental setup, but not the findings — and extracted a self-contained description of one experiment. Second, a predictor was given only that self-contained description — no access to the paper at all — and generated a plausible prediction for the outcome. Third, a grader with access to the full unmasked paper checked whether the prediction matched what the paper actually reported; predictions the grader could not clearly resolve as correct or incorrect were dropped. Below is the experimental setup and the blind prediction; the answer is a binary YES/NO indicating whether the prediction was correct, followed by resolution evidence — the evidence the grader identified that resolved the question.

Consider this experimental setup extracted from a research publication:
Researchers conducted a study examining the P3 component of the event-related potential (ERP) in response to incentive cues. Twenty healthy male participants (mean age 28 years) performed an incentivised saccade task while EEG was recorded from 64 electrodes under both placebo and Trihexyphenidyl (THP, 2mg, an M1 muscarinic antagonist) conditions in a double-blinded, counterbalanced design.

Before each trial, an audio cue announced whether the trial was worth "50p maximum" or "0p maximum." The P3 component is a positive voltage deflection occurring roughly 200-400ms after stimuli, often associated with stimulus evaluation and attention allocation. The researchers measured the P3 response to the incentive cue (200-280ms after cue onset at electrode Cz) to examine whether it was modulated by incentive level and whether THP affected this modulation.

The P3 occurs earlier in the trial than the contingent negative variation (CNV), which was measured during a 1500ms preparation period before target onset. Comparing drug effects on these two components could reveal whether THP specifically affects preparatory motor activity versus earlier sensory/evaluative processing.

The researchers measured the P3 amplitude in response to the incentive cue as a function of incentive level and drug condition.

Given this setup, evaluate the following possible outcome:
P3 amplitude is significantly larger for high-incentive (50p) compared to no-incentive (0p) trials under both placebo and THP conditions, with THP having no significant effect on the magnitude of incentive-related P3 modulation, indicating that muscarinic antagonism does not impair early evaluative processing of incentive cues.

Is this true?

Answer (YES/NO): NO